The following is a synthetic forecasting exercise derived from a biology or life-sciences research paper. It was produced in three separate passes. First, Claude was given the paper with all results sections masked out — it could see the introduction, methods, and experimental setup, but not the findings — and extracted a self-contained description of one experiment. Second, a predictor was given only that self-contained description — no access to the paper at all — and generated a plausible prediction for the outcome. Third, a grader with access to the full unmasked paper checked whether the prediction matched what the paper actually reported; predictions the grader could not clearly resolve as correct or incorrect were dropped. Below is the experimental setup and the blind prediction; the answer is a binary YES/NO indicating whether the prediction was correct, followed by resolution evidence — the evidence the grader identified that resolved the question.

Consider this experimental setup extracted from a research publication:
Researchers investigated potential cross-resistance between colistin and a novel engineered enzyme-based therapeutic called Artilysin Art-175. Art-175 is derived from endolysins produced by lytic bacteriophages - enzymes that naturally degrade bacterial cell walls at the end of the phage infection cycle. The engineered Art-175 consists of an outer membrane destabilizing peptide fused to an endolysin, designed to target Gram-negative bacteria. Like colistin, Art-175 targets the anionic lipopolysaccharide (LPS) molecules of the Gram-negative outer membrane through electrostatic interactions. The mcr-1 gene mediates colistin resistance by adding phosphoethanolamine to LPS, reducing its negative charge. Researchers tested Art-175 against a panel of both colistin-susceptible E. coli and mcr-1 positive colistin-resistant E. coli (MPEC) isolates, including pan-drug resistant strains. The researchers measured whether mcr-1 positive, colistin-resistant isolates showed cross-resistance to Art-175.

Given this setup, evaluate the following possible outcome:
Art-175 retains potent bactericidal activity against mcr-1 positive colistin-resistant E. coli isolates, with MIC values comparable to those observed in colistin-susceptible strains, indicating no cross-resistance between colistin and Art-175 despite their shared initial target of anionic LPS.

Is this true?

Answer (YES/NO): NO